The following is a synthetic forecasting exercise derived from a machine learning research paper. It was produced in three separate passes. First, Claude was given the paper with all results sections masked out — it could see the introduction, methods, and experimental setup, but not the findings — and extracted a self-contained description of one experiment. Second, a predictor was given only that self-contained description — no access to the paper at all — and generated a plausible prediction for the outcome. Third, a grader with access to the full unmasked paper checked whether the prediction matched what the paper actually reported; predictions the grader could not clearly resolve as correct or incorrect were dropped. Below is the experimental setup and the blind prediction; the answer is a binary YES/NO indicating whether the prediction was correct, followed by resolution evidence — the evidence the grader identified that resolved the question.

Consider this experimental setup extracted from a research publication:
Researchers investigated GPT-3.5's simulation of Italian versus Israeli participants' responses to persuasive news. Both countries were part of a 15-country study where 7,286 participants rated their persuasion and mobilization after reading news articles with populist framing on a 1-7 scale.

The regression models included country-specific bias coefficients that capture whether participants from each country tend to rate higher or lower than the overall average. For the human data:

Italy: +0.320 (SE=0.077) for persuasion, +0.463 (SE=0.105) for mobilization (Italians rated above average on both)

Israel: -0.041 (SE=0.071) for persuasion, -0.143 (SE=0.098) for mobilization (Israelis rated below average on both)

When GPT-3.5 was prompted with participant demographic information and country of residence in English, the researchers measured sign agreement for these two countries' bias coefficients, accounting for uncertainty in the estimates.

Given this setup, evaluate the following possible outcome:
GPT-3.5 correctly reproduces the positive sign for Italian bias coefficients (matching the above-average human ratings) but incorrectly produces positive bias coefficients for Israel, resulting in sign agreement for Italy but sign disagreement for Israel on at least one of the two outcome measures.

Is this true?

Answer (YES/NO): YES